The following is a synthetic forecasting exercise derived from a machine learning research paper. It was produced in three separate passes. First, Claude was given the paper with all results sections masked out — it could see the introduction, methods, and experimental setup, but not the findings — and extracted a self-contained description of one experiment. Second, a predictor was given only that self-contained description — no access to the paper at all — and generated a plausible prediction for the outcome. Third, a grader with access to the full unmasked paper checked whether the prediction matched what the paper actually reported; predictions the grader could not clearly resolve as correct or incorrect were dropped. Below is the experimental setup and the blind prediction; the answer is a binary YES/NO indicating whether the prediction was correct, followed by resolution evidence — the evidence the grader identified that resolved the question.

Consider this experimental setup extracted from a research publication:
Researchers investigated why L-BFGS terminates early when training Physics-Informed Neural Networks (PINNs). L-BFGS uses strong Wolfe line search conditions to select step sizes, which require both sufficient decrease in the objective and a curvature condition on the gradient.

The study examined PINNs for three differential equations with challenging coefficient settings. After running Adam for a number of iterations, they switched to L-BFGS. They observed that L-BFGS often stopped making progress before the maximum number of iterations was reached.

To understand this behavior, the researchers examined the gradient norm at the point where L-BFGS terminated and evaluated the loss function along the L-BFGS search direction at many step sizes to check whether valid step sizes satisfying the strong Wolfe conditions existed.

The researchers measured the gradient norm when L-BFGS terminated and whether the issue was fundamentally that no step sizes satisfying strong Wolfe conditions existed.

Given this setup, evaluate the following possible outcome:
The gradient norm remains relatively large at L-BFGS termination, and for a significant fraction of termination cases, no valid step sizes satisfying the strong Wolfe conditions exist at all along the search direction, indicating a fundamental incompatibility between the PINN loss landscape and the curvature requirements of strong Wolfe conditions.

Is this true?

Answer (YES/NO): NO